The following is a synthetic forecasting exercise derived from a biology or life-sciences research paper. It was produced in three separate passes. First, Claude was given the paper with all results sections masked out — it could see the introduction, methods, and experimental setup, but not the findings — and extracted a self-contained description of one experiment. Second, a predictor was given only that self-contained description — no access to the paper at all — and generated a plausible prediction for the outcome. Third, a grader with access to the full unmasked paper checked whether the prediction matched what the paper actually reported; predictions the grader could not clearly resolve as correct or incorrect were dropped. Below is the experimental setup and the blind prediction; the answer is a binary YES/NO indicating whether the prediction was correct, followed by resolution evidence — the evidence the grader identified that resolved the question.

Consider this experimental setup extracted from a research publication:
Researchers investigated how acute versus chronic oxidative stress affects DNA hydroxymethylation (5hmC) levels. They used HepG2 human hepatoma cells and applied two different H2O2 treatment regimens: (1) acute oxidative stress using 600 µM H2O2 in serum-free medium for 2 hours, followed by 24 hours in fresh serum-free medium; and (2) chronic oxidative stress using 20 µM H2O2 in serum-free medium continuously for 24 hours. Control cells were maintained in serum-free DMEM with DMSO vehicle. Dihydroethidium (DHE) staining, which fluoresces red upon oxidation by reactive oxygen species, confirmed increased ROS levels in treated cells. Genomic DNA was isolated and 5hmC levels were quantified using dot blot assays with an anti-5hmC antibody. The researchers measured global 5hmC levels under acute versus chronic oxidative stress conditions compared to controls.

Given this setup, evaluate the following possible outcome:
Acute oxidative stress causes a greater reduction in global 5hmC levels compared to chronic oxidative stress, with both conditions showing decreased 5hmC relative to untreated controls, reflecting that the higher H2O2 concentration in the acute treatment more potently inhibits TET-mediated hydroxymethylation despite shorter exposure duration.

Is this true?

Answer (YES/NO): NO